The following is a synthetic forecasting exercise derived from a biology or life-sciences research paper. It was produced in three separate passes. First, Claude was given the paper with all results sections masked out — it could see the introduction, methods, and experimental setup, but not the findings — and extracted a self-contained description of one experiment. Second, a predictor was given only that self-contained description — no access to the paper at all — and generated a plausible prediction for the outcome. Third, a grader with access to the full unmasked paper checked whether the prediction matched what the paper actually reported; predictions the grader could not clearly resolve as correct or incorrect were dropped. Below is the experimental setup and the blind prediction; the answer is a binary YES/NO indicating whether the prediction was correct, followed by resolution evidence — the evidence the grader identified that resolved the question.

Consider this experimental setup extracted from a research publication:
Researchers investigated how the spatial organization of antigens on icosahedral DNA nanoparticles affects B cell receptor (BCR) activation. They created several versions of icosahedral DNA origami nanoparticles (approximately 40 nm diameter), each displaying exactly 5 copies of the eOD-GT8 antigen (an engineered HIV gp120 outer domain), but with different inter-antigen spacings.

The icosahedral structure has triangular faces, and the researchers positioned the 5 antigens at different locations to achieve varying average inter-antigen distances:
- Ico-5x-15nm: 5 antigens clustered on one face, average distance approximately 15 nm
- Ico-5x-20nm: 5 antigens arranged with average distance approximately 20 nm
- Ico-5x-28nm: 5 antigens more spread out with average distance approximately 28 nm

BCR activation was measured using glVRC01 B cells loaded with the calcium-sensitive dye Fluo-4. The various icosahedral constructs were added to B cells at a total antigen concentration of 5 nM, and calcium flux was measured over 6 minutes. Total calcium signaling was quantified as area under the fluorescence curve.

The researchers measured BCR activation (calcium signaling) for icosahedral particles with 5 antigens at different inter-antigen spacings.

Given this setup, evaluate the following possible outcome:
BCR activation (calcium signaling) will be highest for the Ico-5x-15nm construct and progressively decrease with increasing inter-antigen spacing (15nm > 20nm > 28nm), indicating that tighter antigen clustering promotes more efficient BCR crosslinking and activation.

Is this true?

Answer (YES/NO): NO